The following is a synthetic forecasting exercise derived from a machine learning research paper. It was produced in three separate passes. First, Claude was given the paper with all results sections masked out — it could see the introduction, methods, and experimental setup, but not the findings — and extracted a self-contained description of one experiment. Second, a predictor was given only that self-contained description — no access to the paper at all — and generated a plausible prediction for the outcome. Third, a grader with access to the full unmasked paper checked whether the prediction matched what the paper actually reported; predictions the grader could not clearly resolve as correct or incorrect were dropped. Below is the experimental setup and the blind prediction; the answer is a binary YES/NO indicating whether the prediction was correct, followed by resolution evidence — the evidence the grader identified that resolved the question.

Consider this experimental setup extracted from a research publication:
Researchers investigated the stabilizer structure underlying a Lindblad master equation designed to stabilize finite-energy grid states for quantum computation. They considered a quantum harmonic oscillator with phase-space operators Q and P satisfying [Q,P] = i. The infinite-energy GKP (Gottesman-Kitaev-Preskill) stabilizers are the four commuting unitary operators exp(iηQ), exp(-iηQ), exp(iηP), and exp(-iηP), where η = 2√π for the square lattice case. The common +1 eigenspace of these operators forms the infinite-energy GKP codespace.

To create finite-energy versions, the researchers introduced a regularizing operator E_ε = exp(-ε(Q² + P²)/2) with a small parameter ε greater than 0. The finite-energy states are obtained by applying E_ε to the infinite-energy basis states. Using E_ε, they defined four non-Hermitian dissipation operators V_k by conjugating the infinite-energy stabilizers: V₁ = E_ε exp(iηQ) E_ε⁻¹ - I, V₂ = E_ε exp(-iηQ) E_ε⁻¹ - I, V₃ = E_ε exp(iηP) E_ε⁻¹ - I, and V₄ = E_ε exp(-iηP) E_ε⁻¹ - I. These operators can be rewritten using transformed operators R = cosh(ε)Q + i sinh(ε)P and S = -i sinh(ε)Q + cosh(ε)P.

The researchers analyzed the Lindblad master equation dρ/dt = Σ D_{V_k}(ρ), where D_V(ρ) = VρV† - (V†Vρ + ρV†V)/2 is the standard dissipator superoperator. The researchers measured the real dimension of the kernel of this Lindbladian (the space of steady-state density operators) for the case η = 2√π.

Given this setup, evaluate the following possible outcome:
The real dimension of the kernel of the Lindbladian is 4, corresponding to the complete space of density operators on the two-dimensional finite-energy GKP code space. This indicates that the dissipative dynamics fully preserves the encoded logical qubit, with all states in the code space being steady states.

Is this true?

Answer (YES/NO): YES